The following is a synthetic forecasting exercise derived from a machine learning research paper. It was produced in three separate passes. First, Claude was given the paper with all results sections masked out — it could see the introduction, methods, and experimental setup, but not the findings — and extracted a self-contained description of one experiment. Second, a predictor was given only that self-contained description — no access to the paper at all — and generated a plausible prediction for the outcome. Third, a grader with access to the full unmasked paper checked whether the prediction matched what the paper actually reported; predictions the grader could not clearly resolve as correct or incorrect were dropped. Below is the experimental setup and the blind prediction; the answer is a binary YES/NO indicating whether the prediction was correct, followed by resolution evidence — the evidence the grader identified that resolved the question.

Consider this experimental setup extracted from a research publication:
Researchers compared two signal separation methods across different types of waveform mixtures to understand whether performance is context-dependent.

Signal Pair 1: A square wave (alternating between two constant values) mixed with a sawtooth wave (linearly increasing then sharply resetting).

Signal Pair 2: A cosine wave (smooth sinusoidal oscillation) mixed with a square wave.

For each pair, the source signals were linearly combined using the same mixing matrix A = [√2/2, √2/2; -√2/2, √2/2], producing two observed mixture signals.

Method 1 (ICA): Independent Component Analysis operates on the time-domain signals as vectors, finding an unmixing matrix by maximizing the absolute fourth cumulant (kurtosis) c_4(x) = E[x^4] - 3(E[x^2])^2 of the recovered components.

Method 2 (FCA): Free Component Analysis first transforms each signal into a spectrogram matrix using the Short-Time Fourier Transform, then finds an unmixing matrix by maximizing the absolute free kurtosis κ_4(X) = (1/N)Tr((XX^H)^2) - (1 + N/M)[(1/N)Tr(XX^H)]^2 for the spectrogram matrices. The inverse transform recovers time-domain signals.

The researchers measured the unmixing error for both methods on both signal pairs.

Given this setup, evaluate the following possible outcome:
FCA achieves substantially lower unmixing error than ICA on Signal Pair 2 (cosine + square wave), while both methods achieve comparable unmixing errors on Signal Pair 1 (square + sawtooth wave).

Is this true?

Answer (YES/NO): NO